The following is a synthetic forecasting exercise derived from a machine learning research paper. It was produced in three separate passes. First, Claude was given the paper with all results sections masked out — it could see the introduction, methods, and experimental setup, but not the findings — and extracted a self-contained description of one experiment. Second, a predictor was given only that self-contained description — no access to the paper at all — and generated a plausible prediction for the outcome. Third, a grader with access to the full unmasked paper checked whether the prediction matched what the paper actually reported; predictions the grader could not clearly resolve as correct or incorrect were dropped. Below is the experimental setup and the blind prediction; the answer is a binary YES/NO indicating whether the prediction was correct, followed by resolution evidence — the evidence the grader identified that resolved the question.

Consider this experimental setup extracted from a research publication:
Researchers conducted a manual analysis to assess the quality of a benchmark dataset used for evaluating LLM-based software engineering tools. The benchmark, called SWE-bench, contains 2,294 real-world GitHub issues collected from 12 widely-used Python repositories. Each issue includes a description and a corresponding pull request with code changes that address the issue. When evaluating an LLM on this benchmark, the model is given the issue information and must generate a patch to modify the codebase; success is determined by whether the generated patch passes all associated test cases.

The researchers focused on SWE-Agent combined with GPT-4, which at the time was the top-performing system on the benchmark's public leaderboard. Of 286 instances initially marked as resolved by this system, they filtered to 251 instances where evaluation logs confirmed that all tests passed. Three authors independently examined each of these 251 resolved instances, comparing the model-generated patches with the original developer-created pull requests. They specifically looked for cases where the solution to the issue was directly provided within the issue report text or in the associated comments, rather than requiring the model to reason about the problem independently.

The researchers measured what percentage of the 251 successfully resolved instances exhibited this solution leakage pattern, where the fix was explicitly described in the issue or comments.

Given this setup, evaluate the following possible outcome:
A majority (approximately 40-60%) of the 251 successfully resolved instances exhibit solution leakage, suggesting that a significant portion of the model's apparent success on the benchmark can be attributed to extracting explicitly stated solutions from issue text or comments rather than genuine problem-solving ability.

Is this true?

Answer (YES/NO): NO